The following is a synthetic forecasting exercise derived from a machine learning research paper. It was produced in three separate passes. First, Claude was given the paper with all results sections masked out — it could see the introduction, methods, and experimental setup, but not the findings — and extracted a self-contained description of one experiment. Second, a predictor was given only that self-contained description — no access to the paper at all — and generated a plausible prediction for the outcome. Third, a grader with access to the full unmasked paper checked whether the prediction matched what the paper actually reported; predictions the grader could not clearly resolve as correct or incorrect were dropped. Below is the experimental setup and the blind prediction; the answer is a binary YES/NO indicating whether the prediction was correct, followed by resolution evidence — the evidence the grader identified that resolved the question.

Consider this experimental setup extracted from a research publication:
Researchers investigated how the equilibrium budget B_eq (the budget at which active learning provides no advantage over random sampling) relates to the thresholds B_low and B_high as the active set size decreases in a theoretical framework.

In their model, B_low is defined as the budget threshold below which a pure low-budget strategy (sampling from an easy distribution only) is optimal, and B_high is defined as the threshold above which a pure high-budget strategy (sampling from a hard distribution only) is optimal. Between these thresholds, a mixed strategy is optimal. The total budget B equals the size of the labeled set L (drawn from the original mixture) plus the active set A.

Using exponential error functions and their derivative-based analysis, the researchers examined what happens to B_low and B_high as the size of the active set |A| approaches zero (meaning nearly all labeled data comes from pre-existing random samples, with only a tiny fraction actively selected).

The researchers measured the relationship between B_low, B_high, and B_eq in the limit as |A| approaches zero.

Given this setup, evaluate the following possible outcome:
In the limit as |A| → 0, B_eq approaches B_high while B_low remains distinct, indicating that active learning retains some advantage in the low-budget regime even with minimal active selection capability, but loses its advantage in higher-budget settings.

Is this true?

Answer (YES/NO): NO